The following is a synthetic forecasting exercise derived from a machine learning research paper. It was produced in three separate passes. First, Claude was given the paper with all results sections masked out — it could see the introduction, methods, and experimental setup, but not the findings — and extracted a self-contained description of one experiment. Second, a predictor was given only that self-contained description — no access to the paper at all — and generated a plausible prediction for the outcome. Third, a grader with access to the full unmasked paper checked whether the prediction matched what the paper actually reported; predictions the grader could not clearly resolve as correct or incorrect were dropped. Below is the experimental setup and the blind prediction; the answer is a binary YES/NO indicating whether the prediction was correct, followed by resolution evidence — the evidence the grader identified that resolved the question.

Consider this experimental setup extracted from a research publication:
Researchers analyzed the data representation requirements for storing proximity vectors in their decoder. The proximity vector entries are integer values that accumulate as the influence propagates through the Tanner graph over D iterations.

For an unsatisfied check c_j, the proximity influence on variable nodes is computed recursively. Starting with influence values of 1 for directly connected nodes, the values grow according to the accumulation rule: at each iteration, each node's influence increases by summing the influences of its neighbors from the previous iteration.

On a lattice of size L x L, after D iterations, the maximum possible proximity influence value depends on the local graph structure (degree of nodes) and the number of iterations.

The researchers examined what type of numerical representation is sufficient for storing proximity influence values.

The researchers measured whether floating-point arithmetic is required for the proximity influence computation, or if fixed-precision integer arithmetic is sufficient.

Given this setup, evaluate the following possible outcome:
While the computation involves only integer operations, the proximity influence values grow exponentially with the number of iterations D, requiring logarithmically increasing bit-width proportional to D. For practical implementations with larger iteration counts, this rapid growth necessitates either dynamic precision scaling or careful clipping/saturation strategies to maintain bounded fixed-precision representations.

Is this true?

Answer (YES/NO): NO